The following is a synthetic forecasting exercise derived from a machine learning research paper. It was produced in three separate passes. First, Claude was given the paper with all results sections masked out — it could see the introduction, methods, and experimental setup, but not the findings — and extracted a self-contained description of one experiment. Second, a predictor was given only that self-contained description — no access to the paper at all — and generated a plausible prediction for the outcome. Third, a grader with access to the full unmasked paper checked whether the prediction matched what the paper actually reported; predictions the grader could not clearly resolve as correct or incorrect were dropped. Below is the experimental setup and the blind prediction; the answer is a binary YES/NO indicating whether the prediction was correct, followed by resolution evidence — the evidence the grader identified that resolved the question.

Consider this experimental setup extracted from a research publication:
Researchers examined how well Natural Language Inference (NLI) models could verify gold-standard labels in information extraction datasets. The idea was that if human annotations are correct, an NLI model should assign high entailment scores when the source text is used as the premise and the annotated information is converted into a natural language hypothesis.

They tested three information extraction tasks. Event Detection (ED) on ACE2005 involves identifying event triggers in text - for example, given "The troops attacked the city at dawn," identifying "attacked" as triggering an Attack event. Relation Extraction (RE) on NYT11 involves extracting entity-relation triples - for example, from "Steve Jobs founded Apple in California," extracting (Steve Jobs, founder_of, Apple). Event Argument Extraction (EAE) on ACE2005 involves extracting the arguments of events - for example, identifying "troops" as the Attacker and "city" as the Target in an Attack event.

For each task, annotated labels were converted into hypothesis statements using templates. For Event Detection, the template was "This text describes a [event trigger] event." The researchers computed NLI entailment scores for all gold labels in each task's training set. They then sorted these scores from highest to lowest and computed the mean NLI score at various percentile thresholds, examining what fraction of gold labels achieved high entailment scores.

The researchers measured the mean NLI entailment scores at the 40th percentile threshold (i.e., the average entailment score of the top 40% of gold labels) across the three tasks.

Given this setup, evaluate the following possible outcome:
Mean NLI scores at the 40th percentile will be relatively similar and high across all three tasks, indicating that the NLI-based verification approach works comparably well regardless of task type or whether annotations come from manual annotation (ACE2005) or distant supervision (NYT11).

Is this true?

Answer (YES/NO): NO